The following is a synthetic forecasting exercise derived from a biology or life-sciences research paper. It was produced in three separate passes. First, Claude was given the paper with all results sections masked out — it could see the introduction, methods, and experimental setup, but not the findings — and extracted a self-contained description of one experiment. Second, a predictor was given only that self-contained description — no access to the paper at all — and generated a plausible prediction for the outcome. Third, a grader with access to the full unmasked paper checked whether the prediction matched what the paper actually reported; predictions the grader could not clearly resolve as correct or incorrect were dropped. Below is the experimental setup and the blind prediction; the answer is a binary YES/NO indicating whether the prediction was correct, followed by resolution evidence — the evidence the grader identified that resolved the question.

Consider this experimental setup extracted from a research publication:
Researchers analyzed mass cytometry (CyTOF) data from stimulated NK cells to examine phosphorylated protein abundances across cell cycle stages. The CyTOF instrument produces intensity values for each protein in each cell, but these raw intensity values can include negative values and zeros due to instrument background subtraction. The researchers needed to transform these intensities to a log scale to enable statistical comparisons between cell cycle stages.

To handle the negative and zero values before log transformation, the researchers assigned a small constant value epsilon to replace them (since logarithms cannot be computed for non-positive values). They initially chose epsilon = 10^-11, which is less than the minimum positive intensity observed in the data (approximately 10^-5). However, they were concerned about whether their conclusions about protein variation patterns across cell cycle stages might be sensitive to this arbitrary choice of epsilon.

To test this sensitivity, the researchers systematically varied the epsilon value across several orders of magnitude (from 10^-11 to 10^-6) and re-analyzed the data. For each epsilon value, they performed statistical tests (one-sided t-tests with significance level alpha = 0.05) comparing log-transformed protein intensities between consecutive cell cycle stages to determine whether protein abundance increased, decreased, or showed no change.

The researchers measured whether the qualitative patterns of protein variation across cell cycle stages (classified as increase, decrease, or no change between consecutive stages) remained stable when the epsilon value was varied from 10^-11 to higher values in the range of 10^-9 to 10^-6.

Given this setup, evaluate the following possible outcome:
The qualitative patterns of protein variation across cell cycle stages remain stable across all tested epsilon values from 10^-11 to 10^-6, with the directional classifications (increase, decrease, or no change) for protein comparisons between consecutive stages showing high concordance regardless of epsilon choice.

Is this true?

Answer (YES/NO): NO